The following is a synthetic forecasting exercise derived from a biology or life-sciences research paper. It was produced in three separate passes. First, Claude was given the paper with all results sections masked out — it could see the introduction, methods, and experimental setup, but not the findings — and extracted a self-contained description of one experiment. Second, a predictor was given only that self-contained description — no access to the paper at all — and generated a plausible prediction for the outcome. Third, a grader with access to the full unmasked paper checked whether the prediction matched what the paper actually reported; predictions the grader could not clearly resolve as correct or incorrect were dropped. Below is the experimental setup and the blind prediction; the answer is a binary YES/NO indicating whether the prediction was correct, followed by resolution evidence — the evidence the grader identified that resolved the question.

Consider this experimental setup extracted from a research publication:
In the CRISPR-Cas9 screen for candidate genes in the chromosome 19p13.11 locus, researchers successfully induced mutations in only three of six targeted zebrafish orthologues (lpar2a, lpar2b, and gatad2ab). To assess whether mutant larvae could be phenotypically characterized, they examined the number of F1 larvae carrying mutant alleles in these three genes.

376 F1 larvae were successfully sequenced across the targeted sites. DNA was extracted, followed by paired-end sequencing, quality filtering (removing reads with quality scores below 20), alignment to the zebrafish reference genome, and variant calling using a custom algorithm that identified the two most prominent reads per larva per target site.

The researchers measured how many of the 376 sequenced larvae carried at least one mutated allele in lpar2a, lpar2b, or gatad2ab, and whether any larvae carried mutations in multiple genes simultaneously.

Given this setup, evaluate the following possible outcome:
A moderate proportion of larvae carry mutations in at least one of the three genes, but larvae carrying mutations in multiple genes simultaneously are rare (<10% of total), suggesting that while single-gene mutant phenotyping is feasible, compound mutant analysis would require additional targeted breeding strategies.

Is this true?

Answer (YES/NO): NO